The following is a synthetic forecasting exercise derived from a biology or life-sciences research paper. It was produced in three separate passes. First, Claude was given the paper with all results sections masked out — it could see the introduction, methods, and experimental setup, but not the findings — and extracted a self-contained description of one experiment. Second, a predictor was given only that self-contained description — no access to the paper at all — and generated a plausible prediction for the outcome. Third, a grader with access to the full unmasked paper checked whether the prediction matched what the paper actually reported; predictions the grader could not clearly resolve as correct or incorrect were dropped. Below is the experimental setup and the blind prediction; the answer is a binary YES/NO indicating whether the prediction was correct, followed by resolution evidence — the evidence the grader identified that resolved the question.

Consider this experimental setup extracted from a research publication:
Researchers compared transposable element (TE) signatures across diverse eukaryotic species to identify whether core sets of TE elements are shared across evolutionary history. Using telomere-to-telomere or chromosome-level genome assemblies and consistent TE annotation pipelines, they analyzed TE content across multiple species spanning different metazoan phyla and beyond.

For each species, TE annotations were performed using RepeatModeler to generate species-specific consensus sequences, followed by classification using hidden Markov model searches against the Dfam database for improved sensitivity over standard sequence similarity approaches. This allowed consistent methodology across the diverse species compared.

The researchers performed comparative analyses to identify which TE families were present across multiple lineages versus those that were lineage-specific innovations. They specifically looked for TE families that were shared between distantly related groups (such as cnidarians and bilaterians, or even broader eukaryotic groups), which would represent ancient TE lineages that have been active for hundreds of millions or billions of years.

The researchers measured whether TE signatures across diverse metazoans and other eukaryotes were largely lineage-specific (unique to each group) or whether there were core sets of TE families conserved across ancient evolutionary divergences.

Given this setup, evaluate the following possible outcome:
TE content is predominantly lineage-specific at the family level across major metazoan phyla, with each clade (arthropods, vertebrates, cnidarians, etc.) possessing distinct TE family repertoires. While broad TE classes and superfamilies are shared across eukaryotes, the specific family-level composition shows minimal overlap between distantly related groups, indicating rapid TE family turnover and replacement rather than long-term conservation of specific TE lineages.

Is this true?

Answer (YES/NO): NO